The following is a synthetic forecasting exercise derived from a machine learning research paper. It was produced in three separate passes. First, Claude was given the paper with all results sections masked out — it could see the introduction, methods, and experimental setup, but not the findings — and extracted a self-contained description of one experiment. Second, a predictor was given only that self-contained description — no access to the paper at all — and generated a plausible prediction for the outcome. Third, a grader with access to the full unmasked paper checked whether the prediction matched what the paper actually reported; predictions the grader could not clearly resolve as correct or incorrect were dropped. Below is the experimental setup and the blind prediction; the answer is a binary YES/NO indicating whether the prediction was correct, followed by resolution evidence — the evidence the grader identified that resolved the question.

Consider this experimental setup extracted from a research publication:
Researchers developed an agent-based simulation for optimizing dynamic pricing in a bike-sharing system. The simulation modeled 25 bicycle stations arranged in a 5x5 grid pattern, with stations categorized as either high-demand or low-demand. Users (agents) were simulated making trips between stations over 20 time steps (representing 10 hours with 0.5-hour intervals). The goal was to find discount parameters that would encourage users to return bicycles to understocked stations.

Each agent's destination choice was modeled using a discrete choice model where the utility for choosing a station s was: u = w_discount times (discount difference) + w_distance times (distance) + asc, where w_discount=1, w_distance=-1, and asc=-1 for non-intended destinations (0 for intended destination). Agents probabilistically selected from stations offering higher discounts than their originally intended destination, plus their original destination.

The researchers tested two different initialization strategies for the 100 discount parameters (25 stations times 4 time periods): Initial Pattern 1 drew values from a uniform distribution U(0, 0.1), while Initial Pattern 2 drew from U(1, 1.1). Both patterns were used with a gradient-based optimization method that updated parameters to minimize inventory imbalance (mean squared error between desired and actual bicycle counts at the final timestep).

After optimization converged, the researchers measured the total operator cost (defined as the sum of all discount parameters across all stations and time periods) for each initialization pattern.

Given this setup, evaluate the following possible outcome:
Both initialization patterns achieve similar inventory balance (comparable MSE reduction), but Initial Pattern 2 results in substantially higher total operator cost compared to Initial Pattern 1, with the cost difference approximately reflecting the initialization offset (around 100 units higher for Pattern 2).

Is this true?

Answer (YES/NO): NO